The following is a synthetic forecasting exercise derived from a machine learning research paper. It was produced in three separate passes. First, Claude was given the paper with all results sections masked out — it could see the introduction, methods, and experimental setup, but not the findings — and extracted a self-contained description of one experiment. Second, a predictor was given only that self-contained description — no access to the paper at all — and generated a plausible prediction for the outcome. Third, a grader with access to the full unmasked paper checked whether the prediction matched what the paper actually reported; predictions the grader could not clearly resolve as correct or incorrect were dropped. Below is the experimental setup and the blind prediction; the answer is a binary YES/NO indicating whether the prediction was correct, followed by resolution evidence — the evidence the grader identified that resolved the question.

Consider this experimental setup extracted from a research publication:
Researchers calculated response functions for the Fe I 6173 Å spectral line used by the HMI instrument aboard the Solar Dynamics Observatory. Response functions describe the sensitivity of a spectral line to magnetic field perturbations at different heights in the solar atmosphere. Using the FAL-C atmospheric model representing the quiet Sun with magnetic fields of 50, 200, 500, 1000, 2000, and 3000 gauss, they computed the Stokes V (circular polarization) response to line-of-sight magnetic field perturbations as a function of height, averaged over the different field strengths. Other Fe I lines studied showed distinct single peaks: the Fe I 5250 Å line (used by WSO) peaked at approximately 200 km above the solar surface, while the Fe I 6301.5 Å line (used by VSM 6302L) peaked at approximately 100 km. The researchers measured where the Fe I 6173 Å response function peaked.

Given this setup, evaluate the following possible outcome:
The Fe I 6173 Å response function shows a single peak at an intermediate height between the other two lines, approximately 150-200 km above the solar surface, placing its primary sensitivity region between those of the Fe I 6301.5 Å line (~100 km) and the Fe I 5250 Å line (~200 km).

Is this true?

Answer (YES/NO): NO